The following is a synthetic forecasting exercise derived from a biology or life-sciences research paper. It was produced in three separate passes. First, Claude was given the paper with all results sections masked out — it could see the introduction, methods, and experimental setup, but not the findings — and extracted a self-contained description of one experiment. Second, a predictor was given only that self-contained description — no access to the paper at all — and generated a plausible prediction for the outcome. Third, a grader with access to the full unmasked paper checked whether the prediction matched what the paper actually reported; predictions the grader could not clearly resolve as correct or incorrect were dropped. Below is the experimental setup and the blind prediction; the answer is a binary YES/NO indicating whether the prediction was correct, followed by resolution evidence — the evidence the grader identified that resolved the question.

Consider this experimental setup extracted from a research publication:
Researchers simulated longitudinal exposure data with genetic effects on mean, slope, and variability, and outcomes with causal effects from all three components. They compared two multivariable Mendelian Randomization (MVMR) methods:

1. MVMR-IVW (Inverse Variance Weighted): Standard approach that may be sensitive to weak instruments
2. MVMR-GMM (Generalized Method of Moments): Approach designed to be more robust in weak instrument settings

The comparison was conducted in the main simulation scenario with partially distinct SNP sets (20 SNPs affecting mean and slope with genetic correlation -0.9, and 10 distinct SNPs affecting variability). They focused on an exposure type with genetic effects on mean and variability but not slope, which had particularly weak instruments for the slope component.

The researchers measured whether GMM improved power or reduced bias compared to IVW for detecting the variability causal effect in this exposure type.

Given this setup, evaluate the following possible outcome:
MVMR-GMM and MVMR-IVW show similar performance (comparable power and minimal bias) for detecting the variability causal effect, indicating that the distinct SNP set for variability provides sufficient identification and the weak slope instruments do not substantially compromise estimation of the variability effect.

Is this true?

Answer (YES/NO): NO